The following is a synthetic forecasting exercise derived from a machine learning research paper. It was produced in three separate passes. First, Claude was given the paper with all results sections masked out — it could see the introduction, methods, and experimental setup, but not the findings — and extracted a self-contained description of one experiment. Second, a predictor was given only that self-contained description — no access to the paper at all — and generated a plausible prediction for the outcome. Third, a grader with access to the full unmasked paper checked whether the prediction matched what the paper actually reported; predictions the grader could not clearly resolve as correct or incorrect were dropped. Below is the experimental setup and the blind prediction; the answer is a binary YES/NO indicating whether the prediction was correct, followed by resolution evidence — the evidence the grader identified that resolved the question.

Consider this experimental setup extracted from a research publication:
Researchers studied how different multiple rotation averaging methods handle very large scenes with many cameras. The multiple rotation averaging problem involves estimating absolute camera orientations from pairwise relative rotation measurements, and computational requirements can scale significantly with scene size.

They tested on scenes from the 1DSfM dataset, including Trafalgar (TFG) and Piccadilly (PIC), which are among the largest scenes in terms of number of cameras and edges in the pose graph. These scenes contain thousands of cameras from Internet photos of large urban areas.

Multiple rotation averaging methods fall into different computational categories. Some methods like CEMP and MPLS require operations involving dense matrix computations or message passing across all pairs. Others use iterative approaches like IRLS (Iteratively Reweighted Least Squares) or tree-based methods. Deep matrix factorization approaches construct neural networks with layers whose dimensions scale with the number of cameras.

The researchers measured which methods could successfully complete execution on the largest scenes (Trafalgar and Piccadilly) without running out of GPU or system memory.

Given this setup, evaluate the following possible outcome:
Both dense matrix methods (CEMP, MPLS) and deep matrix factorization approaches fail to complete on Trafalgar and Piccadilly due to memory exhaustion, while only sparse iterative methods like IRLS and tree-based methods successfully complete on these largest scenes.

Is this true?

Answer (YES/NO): NO